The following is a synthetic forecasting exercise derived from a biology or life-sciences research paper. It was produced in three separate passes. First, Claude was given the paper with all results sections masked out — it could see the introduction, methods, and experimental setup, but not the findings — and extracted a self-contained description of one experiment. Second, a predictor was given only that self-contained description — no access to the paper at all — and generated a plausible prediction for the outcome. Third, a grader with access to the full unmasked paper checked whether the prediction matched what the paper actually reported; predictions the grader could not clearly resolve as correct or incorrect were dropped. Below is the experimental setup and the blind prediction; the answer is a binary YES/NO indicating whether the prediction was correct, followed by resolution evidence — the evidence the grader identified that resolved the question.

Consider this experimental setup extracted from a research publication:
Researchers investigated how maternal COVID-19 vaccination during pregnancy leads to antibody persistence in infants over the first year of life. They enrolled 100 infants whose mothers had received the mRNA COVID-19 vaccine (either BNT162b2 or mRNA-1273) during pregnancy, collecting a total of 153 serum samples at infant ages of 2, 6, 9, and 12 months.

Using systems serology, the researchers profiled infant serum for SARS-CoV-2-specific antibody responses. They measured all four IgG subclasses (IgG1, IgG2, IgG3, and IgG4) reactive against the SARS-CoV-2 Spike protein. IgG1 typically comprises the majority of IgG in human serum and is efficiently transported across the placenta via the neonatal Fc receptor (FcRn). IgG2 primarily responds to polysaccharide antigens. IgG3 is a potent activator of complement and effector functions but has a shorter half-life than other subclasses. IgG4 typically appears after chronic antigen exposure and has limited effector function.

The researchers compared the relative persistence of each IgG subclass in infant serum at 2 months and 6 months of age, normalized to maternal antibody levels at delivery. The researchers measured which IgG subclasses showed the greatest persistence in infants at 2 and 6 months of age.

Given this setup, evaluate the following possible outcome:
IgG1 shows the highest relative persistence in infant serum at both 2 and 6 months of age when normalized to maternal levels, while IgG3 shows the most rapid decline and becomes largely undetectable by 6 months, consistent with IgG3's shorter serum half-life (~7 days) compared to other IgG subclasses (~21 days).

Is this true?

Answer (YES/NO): NO